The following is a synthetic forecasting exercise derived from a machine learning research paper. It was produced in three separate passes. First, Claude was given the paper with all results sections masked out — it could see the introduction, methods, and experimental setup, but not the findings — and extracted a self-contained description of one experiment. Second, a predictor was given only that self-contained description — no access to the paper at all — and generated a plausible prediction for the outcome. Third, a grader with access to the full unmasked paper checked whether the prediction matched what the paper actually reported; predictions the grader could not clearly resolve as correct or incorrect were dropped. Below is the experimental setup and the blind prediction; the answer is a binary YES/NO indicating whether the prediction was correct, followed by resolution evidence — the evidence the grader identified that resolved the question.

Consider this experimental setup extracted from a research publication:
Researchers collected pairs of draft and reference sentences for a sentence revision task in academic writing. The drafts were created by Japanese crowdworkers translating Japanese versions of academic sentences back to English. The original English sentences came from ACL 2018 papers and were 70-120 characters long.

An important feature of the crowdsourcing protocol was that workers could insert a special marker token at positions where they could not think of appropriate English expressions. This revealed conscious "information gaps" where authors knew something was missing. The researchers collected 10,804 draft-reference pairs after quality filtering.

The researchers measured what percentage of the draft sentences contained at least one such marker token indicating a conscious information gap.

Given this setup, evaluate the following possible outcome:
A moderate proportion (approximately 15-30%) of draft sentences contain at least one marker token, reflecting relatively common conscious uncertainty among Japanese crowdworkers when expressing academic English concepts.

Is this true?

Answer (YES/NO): NO